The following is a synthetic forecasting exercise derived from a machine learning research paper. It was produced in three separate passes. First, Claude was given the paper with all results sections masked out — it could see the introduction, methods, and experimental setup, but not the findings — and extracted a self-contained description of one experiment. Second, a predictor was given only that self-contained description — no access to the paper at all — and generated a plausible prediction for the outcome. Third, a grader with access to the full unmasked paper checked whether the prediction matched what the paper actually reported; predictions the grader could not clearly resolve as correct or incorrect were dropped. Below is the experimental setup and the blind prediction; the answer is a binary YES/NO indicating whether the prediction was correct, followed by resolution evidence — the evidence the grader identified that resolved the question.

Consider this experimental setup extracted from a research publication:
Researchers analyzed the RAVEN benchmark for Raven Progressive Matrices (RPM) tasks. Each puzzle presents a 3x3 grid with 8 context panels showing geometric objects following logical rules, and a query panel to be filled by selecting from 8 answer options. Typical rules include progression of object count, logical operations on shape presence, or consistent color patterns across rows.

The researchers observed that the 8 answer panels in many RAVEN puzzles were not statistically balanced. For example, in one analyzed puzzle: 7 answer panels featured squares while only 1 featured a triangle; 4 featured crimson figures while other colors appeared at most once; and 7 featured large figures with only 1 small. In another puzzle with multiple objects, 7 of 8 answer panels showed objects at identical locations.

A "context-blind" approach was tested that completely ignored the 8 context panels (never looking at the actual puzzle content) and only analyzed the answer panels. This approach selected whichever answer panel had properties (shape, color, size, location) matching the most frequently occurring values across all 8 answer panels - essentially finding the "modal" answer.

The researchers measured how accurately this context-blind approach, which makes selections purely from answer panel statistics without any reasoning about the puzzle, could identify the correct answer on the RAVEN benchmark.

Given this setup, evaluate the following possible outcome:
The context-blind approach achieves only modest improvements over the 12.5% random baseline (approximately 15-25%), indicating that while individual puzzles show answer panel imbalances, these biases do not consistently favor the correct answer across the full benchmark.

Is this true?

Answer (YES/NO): NO